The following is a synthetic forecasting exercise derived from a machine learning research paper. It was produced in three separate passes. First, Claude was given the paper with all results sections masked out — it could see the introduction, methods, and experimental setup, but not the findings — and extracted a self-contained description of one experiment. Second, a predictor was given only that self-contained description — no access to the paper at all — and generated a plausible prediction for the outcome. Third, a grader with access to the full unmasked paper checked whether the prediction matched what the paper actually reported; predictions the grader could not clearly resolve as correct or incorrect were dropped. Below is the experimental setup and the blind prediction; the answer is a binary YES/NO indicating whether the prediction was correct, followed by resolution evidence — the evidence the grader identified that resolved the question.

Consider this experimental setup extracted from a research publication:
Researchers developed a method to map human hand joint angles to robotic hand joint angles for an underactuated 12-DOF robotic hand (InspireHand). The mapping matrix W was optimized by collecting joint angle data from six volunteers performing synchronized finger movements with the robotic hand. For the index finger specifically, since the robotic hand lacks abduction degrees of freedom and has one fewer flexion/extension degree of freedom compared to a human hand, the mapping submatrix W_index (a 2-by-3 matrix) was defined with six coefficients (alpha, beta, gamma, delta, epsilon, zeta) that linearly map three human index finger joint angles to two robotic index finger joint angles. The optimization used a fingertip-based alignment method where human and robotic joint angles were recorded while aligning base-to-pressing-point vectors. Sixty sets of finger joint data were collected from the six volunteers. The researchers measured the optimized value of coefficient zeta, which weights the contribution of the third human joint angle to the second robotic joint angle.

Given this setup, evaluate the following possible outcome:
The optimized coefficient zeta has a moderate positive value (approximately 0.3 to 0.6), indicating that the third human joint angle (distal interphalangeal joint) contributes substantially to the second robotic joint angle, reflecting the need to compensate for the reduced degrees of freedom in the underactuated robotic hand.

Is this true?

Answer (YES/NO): NO